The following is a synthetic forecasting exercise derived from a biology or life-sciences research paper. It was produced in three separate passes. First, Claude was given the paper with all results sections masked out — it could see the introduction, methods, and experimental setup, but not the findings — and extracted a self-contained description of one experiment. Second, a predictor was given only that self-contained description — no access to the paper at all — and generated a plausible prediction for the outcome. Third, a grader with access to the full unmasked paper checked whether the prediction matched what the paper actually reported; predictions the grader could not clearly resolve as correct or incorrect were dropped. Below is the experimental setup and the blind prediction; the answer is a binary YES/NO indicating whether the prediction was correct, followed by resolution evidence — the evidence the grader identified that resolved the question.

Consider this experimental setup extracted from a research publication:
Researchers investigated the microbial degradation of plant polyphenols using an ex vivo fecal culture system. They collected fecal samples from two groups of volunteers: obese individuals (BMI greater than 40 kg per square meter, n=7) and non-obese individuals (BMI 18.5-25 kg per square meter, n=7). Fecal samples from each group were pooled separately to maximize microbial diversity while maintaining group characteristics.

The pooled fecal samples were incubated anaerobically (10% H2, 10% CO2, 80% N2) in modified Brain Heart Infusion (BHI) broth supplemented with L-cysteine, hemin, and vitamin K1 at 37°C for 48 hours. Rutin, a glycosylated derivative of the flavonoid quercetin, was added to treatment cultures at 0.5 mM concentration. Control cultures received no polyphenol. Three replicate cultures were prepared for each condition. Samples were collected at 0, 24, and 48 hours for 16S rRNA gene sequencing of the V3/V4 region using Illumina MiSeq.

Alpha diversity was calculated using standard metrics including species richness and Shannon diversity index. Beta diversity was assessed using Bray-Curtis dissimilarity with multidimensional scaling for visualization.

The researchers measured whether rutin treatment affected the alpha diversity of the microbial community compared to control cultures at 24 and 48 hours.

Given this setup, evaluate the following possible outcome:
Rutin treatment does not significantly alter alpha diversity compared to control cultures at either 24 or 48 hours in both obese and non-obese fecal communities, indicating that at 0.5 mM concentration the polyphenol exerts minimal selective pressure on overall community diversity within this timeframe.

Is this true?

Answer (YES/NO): NO